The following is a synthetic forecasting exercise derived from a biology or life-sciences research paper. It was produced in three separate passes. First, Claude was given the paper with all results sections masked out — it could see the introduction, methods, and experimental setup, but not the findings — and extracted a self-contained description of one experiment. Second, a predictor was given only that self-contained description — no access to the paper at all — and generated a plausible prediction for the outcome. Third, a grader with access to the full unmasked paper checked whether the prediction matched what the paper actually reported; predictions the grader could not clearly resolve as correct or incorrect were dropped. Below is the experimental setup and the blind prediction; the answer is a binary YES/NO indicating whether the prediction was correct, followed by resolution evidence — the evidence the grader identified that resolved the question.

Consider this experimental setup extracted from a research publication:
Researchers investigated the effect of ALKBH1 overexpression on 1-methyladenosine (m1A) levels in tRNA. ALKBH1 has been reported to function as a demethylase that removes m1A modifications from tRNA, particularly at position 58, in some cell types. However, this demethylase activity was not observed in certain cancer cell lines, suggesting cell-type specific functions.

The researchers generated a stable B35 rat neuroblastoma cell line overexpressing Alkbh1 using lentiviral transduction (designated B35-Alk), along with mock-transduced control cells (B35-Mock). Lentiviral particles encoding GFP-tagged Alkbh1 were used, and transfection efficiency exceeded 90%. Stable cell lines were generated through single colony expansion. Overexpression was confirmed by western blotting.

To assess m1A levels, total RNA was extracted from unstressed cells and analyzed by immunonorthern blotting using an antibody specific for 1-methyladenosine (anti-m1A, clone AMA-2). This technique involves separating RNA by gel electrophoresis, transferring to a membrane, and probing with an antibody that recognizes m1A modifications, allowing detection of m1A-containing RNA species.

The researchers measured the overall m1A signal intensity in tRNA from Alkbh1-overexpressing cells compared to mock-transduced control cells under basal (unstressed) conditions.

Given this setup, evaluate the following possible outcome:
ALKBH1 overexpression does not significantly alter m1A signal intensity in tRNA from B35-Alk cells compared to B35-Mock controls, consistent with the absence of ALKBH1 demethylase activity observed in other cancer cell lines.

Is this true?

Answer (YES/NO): YES